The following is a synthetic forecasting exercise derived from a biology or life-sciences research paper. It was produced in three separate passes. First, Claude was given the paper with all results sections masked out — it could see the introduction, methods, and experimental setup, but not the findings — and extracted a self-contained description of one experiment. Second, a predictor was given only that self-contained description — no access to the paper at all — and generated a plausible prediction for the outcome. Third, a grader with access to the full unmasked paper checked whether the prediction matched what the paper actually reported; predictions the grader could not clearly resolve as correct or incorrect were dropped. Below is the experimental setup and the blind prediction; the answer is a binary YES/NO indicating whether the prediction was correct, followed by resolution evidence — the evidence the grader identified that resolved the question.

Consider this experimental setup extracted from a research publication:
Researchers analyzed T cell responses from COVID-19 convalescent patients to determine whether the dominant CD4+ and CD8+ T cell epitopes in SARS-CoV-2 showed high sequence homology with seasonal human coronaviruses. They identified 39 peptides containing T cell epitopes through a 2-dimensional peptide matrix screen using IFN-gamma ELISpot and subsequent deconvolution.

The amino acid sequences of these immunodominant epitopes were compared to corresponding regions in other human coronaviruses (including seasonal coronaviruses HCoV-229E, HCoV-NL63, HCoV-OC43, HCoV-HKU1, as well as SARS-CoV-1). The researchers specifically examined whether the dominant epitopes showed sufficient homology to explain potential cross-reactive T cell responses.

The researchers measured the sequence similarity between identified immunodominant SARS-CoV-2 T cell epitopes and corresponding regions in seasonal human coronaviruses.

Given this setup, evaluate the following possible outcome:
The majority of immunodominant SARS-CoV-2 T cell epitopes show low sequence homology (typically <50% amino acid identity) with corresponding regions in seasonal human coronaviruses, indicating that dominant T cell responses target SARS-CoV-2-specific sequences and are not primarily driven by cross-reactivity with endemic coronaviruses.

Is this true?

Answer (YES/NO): YES